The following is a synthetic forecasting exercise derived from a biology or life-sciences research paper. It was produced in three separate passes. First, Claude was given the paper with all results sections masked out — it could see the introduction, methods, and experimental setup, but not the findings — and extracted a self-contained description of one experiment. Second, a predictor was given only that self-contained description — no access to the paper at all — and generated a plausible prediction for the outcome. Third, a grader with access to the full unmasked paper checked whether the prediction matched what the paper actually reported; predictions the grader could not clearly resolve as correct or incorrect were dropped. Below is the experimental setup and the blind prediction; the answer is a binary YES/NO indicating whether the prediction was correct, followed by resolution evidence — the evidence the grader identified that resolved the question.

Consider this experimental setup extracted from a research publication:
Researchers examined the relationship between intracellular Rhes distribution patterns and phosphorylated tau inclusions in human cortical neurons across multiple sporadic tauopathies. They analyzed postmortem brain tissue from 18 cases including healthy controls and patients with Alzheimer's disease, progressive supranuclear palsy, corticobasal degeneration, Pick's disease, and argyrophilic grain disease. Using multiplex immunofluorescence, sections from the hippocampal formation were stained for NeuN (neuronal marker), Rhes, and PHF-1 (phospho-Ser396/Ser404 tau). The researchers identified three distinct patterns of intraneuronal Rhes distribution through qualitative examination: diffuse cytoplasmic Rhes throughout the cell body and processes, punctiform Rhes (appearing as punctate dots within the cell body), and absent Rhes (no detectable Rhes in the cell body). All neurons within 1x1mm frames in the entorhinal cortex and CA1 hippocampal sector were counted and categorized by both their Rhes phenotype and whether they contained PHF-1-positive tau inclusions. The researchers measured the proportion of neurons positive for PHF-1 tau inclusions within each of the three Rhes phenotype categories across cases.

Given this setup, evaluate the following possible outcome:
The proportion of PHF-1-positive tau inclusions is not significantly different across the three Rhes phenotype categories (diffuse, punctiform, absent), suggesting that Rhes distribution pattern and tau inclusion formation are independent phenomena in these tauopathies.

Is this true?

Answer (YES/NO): NO